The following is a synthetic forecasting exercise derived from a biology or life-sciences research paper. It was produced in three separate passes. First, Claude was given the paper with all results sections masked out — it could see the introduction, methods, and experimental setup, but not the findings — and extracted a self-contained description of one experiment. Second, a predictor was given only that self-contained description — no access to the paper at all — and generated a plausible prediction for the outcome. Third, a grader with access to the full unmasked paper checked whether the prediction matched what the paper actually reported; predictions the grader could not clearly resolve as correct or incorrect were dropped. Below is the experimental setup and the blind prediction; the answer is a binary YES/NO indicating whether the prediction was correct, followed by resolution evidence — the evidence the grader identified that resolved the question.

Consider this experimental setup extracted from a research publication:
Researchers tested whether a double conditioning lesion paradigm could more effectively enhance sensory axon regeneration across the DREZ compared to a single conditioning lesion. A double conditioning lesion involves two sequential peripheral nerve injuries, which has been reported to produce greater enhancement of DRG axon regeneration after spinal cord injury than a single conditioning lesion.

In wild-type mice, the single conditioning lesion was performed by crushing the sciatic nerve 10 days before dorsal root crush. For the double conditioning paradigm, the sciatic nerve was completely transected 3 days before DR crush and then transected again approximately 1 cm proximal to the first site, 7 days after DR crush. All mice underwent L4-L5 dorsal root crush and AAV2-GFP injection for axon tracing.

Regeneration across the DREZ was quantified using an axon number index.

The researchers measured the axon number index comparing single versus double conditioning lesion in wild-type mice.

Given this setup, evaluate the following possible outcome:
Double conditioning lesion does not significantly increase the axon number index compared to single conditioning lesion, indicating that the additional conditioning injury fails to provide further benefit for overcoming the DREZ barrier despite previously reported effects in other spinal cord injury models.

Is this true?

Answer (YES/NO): NO